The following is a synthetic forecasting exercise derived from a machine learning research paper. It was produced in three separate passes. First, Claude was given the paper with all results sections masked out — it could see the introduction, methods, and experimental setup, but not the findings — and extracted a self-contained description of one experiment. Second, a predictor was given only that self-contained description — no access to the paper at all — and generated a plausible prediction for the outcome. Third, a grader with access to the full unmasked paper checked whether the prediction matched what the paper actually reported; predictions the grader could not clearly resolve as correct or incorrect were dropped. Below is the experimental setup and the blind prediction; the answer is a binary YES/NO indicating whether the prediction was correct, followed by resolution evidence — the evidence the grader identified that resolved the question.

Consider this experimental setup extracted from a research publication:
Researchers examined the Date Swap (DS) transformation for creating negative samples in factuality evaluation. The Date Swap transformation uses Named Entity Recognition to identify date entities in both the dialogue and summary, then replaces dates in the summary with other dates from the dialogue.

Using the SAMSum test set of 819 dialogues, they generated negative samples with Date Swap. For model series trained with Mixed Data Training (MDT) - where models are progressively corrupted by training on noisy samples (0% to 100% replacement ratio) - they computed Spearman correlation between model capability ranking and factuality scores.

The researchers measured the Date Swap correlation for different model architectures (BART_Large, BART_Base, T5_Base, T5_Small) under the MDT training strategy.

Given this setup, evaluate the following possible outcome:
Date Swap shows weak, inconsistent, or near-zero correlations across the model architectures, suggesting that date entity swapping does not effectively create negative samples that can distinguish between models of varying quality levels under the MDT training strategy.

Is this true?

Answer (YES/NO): YES